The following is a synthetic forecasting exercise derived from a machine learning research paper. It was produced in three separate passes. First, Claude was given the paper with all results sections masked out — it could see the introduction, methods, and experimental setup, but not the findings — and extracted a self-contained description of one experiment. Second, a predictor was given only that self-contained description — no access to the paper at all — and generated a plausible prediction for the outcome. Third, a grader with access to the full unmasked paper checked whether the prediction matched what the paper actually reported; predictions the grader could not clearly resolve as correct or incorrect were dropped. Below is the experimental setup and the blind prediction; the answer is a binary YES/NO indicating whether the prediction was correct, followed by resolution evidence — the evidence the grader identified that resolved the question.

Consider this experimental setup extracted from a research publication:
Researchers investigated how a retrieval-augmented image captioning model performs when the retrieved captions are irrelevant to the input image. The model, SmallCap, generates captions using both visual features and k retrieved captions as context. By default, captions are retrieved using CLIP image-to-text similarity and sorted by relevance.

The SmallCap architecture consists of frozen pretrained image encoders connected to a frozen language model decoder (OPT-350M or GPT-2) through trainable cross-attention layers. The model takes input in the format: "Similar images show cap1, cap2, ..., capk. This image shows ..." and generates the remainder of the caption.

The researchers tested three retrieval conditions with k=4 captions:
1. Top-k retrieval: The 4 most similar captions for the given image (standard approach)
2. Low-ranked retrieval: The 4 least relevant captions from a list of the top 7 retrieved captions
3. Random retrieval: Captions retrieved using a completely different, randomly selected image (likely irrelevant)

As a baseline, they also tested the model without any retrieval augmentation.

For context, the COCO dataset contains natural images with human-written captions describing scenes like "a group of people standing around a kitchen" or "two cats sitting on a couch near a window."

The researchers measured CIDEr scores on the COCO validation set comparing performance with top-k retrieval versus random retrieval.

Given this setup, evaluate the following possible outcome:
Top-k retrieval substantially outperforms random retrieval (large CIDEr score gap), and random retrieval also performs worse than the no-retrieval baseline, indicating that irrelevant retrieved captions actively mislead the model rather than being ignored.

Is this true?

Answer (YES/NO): YES